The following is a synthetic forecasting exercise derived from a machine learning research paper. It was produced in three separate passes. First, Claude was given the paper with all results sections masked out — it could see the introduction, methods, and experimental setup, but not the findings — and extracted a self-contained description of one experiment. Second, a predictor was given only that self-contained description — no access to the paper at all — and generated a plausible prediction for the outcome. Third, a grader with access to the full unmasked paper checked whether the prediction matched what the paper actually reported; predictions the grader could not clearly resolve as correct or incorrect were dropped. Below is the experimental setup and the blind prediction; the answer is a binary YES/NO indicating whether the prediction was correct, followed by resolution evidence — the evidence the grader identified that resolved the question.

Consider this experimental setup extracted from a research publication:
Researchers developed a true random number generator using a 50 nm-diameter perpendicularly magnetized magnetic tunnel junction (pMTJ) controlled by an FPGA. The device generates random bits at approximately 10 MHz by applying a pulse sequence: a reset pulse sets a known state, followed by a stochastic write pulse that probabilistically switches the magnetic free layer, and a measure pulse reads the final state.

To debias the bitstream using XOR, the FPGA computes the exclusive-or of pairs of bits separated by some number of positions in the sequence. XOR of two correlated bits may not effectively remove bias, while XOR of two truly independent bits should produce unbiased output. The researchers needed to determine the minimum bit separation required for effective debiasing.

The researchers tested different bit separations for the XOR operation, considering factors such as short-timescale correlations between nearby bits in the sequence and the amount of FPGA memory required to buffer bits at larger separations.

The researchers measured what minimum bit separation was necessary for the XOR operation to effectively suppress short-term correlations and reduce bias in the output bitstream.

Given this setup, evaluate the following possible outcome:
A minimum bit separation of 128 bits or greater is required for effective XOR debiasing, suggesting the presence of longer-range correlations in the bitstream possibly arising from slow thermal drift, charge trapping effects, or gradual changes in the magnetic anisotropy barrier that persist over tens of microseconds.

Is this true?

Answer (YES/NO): NO